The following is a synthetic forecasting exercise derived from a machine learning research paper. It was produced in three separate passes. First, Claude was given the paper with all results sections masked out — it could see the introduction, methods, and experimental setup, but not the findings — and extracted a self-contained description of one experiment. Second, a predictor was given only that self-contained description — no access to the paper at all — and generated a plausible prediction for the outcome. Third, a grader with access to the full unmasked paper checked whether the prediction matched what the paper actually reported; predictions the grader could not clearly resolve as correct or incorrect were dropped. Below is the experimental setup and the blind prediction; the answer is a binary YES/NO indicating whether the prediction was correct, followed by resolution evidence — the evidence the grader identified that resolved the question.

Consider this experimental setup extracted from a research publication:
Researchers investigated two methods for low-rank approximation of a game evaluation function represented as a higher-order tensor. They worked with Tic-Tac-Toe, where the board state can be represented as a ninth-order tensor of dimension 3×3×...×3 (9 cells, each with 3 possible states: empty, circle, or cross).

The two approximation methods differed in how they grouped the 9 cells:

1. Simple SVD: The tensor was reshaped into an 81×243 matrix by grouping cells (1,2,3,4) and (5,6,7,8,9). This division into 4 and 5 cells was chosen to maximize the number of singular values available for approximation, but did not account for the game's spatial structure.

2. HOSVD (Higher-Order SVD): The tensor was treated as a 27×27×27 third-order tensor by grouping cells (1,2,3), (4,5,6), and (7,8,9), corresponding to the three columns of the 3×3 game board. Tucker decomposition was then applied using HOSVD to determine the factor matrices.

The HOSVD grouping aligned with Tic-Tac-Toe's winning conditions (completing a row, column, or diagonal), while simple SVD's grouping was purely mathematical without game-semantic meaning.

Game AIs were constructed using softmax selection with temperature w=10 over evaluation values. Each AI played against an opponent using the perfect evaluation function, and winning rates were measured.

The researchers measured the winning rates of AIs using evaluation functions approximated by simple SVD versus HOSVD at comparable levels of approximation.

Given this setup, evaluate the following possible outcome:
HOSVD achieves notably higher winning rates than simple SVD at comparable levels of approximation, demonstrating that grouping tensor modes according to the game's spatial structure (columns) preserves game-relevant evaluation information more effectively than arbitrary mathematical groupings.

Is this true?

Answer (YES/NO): YES